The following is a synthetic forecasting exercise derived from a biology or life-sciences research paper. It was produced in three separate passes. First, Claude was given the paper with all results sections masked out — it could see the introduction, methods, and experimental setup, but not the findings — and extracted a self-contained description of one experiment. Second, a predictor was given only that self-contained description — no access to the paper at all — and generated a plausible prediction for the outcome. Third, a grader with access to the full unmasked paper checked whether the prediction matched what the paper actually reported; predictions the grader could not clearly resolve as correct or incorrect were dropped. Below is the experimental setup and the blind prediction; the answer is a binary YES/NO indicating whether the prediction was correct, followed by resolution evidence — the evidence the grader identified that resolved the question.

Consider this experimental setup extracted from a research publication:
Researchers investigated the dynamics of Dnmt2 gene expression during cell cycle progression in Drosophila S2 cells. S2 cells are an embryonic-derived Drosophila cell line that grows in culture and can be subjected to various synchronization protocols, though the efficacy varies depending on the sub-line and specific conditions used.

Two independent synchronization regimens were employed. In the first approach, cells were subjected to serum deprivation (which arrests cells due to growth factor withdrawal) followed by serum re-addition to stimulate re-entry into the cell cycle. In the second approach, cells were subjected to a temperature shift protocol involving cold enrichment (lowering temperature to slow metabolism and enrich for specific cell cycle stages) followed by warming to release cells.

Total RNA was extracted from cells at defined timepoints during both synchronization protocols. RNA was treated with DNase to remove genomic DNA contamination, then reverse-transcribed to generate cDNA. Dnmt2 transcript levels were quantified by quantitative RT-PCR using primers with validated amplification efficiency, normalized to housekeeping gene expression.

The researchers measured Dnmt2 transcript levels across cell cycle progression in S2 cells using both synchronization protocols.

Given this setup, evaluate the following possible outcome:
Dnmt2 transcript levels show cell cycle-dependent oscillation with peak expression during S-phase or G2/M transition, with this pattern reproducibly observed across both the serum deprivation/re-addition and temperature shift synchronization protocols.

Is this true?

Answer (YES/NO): NO